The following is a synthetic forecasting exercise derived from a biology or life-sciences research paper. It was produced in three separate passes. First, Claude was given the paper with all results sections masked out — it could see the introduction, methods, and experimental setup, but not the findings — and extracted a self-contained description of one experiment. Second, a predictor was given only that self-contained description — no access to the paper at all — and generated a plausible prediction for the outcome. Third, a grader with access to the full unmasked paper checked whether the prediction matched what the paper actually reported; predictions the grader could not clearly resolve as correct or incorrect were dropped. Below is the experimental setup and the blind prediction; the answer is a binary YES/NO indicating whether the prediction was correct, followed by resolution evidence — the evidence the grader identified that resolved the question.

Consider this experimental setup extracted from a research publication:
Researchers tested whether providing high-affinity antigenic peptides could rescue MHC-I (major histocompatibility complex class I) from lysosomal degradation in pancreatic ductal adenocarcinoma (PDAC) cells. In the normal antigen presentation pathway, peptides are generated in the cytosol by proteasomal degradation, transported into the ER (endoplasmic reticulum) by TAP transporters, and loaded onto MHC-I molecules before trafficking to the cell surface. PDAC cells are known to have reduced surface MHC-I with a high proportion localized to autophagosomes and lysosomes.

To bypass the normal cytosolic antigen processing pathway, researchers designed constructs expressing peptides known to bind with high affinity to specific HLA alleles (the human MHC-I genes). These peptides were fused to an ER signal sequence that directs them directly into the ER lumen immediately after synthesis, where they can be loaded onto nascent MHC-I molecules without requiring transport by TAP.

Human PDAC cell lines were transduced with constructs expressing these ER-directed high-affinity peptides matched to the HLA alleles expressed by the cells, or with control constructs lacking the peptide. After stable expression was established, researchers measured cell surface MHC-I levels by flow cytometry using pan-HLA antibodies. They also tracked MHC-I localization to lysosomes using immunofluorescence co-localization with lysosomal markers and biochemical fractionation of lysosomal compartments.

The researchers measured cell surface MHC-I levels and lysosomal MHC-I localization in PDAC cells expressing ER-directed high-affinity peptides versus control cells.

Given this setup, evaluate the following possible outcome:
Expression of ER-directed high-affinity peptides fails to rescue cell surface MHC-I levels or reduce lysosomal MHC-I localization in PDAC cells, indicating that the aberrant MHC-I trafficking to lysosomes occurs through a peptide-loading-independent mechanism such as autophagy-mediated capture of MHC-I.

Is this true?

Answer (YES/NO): NO